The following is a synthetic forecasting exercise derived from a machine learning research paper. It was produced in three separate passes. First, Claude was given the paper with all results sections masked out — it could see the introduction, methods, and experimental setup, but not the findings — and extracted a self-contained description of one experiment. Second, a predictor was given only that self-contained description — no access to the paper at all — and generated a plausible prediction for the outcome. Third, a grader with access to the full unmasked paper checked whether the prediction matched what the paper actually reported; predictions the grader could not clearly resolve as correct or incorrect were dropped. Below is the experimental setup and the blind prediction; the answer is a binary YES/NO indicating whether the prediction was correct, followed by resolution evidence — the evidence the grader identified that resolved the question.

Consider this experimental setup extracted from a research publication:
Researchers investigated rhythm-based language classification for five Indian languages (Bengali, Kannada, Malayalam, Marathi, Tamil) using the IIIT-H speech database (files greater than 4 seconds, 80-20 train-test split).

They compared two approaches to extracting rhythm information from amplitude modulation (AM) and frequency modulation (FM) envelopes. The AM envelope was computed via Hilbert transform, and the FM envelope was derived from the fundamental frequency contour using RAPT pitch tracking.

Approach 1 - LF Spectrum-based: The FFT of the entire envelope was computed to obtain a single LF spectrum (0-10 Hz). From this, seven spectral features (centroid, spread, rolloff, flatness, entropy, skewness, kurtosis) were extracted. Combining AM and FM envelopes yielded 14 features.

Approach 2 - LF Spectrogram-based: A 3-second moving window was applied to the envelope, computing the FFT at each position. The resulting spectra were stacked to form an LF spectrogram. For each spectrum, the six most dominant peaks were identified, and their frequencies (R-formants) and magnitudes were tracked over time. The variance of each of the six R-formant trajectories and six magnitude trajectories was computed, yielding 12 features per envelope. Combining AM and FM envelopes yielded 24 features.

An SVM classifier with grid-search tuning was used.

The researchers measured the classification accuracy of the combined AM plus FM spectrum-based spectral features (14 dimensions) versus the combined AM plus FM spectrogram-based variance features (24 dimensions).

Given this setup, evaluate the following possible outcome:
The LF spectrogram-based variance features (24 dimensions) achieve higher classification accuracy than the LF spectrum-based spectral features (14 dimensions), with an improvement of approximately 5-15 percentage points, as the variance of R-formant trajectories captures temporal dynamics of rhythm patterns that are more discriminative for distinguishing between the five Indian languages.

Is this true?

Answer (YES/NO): NO